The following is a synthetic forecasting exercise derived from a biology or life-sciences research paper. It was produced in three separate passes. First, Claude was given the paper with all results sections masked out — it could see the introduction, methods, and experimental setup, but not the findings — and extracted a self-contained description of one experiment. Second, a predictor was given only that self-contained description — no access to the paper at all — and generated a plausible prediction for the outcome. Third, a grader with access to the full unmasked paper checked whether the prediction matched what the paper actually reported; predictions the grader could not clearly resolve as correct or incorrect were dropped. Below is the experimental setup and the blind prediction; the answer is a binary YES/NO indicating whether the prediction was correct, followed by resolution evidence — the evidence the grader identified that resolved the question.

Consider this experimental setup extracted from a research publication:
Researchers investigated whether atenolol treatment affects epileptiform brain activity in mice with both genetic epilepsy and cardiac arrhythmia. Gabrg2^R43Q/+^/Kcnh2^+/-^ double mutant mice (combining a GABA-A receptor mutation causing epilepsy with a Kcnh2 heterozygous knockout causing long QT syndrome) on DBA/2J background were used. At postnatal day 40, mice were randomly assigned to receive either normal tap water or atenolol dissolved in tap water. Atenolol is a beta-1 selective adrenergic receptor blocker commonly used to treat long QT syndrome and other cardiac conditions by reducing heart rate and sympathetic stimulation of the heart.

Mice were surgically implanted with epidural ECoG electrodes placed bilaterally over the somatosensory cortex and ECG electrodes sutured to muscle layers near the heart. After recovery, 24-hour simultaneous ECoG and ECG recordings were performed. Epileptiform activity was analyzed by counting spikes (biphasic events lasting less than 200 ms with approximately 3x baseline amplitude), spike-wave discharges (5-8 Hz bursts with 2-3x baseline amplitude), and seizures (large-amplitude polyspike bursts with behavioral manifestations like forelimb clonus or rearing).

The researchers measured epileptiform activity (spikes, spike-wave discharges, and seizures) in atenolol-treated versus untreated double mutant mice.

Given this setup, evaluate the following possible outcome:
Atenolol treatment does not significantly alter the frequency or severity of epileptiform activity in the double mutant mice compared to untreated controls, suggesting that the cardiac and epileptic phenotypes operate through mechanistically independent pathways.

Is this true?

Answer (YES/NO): YES